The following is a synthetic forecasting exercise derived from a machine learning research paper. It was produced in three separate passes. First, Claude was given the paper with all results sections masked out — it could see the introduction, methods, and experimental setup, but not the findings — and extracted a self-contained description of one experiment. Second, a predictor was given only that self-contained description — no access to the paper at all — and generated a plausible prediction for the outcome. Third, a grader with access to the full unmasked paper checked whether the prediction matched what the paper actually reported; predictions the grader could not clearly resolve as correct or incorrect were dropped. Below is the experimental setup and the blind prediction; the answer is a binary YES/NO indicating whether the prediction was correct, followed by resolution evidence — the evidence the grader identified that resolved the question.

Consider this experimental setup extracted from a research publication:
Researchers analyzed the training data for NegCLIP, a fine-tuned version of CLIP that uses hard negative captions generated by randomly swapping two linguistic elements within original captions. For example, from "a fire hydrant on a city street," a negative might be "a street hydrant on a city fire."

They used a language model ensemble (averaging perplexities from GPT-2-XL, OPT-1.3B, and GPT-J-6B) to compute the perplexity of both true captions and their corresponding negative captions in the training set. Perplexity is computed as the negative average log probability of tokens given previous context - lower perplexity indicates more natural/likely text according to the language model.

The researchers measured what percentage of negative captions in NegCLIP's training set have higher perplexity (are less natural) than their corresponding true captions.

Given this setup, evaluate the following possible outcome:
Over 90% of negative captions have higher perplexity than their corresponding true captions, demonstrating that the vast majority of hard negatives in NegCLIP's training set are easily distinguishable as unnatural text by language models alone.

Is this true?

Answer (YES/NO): YES